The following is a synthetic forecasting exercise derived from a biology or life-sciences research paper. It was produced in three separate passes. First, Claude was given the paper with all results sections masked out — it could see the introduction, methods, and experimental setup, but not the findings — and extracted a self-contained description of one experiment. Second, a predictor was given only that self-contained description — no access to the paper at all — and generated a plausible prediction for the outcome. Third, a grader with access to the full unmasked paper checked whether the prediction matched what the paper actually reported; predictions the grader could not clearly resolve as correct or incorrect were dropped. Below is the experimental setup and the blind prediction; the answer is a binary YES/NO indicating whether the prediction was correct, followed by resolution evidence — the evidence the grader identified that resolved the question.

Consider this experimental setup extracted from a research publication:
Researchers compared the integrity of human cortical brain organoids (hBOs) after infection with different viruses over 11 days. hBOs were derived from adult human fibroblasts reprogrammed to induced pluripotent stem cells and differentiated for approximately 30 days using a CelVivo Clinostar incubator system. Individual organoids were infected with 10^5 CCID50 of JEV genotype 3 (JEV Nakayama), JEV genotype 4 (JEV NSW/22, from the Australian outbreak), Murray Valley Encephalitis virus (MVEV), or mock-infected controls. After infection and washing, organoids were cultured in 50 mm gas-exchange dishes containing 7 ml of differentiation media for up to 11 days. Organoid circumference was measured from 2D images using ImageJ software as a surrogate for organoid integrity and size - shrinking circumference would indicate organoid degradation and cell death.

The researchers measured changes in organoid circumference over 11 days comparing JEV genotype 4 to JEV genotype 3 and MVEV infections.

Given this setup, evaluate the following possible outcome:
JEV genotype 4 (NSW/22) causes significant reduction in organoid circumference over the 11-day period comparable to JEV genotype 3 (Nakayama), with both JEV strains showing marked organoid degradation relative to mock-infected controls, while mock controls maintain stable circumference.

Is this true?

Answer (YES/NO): NO